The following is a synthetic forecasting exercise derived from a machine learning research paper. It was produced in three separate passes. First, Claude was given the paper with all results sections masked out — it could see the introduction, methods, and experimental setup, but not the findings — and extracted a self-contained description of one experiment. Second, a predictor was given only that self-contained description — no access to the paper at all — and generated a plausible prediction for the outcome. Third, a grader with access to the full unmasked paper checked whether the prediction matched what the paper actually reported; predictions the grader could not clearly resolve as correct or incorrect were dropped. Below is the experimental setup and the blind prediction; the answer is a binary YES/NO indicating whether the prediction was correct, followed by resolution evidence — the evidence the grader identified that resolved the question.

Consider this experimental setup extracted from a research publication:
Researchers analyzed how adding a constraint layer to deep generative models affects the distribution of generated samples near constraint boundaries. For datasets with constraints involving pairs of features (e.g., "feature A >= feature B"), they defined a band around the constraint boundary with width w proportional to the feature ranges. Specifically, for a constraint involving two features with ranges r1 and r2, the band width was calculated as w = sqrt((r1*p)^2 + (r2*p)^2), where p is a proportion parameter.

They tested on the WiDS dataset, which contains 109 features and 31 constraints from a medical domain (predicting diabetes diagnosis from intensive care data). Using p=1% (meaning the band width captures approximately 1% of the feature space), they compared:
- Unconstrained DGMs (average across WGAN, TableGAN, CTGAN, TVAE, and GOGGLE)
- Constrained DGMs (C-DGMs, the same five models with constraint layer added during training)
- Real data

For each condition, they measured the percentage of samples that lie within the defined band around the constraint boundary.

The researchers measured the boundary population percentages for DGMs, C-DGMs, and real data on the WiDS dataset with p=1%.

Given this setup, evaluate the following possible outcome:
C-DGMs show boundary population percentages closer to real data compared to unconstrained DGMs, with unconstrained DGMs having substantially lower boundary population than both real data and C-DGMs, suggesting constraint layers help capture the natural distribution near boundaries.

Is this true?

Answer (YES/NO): YES